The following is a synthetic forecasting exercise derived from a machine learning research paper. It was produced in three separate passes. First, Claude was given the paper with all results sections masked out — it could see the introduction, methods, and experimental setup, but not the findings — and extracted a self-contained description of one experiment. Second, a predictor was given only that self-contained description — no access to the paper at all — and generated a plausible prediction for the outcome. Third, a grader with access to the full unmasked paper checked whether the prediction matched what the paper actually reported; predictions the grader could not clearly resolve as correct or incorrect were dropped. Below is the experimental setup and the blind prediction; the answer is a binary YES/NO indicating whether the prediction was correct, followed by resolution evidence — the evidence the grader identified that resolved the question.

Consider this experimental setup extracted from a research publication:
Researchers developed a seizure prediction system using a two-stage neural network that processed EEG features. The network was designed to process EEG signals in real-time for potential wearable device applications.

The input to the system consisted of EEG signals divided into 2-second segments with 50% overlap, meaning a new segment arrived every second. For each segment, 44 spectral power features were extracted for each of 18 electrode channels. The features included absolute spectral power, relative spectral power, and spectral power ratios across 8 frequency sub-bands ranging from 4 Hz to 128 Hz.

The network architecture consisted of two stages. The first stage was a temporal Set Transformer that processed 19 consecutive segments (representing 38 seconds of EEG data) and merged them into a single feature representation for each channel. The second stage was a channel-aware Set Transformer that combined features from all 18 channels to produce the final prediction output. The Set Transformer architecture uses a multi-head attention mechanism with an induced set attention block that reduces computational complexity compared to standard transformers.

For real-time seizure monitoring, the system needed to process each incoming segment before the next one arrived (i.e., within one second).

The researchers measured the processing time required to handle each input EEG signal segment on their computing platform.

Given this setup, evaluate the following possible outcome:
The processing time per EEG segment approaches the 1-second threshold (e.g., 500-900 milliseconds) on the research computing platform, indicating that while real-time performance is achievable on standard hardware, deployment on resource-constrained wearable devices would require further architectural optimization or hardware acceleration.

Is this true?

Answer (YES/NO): NO